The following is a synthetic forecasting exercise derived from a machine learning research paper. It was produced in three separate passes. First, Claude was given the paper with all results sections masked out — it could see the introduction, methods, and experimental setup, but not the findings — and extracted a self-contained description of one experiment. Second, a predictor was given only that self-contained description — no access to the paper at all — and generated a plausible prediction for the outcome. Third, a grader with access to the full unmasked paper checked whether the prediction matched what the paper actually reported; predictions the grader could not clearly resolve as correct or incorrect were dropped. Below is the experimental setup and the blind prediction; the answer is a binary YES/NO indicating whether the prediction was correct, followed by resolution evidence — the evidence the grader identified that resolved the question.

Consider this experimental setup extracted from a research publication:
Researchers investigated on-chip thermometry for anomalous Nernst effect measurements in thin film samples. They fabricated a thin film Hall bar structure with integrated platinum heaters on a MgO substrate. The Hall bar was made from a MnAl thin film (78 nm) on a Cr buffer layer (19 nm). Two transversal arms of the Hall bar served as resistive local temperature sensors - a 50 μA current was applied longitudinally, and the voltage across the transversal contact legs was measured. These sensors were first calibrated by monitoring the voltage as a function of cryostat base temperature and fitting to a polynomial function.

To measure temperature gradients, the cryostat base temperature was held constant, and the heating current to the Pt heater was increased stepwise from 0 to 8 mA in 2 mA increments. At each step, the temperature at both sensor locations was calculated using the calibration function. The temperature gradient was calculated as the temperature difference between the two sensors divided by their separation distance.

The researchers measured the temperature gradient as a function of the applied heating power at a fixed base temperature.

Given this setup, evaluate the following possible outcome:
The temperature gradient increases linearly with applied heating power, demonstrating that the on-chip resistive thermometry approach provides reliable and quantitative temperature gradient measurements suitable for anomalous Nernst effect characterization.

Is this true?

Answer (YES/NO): YES